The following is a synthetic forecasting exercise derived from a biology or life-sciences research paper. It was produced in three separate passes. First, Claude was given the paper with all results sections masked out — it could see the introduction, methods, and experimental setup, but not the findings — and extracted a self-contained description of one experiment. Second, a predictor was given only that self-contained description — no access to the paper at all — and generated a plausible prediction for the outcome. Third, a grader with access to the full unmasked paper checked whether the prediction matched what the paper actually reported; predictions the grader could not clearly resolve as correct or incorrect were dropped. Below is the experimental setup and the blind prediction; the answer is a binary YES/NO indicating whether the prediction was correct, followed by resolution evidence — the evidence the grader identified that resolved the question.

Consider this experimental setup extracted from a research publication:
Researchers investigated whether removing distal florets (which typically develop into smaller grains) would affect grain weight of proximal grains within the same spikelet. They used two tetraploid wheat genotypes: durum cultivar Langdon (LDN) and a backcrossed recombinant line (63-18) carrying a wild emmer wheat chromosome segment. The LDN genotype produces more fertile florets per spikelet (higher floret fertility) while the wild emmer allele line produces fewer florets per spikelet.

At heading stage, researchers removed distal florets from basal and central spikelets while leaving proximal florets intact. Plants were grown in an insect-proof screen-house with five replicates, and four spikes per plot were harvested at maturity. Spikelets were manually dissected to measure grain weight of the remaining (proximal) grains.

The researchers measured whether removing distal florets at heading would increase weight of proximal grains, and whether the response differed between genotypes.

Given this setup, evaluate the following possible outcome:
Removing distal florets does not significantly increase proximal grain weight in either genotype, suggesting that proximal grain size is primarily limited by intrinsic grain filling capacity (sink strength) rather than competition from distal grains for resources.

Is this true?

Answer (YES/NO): NO